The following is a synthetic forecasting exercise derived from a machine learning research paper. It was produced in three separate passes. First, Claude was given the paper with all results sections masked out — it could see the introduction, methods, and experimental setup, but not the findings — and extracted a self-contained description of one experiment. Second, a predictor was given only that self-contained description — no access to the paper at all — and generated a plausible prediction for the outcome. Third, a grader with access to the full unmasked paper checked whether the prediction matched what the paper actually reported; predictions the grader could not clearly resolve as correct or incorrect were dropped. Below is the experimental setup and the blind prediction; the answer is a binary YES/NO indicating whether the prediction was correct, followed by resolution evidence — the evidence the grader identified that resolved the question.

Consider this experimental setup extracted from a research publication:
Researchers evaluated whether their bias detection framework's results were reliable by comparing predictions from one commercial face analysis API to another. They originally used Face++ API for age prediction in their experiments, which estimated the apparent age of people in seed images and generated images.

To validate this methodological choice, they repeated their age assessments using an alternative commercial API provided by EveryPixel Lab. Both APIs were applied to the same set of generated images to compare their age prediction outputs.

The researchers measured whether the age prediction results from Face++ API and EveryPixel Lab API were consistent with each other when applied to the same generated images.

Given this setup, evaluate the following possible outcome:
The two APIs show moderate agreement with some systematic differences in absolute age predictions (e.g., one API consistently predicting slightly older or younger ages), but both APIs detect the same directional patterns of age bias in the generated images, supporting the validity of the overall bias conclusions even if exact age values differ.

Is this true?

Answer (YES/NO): NO